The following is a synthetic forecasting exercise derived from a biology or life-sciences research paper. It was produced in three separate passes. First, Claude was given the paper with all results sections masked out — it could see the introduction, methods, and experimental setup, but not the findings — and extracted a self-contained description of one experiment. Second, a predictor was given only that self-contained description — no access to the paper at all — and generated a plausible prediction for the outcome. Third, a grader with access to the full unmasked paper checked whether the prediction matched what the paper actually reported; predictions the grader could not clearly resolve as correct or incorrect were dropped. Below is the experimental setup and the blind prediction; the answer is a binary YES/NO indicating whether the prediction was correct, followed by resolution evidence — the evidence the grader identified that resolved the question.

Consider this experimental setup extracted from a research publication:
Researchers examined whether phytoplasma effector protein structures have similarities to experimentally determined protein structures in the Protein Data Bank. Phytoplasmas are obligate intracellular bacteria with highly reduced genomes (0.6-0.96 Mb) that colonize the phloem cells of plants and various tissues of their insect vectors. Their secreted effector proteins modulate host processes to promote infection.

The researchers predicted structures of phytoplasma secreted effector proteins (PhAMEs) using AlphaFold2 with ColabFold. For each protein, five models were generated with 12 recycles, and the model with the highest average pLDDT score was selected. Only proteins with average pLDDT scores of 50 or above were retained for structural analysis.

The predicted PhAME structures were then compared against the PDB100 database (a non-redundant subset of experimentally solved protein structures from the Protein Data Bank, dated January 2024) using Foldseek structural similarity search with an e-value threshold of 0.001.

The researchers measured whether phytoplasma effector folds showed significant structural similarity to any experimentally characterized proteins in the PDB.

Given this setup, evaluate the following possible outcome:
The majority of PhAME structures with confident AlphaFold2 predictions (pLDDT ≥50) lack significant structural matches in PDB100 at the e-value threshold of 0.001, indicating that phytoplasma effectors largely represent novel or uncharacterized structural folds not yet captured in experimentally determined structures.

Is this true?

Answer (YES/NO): YES